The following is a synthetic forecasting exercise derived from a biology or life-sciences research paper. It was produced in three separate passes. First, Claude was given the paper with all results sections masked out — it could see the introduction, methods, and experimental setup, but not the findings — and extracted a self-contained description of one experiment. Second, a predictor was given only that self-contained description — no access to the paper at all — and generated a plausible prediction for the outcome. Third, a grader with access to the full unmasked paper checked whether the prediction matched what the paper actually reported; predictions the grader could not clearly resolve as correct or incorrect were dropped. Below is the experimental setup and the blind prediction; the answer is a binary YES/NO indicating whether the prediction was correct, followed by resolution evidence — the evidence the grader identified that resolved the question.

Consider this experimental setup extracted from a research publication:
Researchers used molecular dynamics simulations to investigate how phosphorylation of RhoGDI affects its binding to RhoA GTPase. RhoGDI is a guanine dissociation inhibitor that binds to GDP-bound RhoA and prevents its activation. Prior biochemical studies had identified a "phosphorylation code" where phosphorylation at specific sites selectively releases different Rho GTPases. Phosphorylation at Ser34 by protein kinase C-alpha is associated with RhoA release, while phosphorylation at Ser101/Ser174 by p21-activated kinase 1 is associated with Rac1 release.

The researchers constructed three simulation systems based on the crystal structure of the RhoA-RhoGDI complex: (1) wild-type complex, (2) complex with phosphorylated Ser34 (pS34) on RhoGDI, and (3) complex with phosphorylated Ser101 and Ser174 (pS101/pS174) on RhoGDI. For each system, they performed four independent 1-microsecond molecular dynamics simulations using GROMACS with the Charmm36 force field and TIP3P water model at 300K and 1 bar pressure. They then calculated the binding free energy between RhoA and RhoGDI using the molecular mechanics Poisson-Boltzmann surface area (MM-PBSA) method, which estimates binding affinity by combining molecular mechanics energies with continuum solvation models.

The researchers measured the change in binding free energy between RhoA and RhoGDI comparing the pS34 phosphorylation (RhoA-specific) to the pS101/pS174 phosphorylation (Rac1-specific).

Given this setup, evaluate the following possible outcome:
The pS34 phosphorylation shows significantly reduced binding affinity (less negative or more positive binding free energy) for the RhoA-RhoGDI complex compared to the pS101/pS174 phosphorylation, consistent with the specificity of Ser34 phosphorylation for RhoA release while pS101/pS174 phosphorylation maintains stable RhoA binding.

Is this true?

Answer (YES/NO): YES